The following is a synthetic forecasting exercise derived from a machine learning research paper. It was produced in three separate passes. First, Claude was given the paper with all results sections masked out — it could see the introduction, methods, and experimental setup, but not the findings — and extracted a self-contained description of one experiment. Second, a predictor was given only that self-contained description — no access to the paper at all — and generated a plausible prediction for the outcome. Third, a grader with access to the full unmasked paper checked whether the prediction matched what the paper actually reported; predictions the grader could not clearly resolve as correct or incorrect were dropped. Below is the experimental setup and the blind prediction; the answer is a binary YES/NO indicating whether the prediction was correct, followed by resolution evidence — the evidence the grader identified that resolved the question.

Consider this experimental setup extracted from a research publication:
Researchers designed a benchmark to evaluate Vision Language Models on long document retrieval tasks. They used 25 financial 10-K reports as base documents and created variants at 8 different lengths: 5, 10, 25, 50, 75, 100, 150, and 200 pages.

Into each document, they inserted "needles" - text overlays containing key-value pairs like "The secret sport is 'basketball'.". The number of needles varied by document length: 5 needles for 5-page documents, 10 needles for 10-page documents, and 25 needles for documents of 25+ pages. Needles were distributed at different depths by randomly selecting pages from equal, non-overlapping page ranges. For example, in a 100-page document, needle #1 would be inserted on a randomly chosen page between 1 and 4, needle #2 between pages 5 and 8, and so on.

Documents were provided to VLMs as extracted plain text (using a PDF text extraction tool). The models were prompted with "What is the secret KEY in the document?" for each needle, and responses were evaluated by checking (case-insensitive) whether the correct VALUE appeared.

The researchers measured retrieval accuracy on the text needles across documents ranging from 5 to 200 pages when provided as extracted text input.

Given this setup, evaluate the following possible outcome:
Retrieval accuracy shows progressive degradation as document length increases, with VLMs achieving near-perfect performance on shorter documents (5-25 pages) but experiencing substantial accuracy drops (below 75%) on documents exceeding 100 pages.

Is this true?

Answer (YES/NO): NO